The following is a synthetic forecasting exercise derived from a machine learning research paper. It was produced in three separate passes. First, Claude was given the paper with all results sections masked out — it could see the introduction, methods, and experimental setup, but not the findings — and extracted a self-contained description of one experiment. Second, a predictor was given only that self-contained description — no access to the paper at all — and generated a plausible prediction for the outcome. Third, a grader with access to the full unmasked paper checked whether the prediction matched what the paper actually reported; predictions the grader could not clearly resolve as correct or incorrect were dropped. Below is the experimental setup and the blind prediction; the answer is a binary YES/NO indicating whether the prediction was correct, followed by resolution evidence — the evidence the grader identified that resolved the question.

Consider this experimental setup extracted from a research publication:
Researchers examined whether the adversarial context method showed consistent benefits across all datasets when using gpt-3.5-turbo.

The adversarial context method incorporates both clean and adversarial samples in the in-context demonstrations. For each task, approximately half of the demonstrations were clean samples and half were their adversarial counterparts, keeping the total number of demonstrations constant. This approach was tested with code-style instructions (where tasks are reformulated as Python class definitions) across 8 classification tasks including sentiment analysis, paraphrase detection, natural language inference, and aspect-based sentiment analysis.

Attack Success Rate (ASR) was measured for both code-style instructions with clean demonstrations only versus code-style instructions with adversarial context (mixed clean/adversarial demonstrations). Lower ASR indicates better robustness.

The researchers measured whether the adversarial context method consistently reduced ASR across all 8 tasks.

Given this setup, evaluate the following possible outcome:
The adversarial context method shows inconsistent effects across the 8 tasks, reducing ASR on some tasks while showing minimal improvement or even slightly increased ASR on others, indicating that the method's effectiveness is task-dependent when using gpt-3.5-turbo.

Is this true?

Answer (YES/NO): YES